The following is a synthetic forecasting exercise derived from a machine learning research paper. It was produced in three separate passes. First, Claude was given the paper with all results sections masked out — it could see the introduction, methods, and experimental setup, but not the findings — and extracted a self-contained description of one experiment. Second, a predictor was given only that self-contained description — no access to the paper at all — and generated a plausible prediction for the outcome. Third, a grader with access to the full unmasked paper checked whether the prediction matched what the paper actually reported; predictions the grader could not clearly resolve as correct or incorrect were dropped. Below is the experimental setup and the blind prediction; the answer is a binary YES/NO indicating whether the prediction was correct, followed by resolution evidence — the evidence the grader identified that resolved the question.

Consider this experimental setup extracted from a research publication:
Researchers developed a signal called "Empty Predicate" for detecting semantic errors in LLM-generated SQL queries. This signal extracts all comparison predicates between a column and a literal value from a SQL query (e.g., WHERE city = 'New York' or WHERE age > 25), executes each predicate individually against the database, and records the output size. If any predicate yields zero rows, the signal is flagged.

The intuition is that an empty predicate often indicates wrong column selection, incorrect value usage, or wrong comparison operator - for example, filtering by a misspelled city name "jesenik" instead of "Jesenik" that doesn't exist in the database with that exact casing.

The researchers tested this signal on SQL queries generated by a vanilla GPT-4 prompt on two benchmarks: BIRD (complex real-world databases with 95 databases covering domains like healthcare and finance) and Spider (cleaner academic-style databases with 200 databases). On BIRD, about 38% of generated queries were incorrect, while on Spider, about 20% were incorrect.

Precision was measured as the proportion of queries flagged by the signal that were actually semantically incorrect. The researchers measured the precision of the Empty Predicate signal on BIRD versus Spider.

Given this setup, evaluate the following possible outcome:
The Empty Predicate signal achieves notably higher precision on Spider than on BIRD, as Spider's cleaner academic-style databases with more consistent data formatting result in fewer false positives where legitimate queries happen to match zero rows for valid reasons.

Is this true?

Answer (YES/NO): NO